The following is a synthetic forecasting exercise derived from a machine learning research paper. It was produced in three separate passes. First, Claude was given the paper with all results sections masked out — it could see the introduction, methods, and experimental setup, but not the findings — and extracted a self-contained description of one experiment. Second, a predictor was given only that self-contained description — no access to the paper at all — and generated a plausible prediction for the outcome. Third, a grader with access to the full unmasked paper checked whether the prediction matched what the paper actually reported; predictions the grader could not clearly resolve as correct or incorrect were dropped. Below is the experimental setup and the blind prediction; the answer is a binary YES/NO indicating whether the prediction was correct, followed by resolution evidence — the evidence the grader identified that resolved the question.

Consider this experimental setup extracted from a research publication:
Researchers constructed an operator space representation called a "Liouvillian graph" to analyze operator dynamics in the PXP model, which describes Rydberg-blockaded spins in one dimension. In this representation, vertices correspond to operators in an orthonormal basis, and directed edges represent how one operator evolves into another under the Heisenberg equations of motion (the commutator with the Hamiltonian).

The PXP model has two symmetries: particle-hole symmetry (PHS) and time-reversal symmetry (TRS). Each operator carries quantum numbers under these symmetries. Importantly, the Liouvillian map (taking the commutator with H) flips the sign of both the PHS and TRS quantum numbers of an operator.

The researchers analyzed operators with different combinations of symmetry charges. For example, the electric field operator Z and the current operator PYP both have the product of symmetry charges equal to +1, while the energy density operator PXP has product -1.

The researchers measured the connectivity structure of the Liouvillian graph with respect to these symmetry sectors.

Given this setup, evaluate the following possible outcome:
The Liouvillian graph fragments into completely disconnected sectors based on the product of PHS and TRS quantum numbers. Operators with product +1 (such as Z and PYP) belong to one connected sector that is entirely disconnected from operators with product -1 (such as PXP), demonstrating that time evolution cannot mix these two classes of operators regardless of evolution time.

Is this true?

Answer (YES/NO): YES